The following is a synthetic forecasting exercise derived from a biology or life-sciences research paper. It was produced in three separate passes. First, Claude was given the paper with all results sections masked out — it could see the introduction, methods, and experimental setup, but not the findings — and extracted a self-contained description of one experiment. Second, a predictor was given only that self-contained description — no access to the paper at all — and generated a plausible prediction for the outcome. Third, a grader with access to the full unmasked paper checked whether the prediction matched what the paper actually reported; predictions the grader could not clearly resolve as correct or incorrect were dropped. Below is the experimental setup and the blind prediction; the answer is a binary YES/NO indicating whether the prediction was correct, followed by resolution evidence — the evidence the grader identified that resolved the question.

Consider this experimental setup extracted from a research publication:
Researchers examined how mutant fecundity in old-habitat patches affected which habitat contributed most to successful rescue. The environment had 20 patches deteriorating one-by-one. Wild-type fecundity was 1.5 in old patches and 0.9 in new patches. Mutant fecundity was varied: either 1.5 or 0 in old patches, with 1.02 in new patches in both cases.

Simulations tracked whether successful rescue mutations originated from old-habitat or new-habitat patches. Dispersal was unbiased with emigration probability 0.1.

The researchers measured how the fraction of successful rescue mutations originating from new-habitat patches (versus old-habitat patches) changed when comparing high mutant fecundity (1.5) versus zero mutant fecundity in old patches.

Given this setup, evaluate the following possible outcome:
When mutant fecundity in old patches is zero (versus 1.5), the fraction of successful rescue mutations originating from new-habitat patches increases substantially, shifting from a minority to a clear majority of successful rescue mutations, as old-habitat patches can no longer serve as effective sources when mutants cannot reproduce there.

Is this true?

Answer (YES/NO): NO